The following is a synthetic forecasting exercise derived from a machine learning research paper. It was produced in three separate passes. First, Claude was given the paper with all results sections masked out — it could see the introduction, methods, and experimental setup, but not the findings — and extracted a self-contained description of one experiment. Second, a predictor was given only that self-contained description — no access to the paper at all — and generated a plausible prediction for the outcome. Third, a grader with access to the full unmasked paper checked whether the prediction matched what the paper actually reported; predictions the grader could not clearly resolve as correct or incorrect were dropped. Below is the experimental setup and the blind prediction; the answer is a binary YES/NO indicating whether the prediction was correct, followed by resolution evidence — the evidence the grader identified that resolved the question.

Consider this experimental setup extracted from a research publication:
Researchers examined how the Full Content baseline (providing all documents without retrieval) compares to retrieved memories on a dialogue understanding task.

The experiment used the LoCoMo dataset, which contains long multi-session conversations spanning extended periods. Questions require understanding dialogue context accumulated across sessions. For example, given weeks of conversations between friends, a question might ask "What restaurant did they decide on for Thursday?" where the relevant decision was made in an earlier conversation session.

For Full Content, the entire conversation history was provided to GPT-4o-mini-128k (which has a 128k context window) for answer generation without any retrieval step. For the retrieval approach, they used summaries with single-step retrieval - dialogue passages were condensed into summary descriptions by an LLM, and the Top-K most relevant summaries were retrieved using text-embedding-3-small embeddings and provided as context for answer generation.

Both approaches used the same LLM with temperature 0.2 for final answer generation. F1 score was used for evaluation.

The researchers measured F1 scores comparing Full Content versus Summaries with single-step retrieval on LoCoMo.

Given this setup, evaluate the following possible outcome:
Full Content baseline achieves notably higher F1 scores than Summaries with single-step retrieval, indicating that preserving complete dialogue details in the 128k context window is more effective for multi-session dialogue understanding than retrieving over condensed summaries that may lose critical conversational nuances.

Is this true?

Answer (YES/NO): NO